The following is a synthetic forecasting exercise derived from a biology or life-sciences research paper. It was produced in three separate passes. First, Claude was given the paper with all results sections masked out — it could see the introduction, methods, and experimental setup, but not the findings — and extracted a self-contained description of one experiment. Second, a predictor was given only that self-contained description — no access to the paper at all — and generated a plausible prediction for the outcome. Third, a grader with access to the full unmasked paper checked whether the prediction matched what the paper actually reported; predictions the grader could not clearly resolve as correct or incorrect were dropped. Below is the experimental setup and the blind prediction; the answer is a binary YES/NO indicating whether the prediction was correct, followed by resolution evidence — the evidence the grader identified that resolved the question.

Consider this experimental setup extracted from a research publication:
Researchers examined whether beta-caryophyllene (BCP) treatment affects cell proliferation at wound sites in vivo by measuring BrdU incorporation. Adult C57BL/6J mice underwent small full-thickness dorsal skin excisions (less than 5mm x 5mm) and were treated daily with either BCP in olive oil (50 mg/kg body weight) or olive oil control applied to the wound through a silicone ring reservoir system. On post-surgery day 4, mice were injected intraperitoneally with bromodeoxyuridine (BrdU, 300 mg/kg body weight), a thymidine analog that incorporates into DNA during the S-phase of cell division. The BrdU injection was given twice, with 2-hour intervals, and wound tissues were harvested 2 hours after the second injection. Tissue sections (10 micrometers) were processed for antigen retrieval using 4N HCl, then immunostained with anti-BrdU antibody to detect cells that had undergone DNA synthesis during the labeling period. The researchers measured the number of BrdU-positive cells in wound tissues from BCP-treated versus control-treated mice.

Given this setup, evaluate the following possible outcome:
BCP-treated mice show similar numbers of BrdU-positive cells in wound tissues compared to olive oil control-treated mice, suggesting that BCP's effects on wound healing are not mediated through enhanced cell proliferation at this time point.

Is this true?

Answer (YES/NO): NO